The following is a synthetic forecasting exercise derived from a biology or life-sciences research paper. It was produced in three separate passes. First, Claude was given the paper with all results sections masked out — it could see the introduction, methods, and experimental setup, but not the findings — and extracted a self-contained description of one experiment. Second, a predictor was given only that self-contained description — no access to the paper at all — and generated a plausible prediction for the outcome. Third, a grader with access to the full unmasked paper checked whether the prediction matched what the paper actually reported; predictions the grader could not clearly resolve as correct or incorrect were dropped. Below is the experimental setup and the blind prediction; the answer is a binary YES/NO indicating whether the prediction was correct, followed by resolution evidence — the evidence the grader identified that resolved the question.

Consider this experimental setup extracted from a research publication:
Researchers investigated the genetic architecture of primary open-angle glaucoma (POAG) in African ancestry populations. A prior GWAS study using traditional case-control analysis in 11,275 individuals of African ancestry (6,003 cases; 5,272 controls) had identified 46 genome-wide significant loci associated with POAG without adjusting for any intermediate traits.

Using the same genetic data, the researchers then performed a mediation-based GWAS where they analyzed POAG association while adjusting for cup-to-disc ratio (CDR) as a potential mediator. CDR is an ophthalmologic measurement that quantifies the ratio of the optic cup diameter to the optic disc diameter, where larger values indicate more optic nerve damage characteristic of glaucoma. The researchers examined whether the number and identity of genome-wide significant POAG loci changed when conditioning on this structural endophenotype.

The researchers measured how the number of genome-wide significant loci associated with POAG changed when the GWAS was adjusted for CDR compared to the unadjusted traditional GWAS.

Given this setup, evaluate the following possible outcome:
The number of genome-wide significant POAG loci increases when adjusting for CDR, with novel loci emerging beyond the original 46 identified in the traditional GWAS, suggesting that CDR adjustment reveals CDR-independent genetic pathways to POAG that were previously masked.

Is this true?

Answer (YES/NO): NO